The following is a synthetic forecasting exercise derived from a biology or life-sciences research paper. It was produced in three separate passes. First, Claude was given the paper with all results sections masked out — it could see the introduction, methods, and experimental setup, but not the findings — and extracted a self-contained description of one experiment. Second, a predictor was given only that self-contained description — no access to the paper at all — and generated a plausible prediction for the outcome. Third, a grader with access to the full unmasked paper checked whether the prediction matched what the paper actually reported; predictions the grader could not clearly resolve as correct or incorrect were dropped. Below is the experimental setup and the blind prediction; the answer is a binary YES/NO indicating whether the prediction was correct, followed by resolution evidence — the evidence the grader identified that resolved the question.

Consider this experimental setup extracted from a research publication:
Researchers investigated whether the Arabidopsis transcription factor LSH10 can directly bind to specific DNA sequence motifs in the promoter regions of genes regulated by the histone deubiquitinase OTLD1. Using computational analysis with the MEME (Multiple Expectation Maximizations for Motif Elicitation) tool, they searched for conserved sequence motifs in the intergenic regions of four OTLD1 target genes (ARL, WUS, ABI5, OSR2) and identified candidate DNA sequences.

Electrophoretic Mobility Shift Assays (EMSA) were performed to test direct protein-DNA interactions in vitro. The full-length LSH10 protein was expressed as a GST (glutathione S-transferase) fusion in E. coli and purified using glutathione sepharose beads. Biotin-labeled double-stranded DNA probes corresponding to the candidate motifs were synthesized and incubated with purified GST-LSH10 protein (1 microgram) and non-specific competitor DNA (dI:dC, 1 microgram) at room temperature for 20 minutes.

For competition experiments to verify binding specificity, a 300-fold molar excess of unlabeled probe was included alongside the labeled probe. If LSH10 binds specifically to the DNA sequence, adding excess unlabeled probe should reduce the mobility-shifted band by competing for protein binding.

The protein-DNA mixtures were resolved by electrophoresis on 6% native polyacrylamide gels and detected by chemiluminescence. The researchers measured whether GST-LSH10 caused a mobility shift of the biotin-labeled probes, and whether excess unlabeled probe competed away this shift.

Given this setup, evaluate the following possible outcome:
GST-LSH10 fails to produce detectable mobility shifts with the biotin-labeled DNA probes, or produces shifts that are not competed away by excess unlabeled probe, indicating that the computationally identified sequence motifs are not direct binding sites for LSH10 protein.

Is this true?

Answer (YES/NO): NO